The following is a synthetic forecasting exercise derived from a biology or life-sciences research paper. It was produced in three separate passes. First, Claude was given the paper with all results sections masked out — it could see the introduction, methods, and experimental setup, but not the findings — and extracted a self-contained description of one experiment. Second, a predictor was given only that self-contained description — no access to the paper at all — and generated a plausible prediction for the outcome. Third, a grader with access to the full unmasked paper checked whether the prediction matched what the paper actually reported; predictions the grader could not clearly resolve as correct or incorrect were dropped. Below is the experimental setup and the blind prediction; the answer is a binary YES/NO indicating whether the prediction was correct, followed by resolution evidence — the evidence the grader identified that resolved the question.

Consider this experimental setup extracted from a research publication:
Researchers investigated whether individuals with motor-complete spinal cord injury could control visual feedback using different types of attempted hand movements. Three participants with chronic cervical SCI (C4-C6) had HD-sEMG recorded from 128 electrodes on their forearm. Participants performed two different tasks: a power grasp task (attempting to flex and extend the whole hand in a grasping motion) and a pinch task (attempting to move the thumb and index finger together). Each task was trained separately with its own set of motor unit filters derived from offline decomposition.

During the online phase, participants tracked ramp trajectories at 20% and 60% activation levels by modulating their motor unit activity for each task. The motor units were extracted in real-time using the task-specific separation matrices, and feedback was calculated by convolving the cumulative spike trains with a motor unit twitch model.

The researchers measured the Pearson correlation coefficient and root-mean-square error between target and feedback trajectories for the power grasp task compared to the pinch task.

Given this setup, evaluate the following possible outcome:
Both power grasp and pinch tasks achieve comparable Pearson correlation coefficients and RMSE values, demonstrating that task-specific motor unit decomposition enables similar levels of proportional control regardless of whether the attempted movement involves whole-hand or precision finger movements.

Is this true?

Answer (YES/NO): YES